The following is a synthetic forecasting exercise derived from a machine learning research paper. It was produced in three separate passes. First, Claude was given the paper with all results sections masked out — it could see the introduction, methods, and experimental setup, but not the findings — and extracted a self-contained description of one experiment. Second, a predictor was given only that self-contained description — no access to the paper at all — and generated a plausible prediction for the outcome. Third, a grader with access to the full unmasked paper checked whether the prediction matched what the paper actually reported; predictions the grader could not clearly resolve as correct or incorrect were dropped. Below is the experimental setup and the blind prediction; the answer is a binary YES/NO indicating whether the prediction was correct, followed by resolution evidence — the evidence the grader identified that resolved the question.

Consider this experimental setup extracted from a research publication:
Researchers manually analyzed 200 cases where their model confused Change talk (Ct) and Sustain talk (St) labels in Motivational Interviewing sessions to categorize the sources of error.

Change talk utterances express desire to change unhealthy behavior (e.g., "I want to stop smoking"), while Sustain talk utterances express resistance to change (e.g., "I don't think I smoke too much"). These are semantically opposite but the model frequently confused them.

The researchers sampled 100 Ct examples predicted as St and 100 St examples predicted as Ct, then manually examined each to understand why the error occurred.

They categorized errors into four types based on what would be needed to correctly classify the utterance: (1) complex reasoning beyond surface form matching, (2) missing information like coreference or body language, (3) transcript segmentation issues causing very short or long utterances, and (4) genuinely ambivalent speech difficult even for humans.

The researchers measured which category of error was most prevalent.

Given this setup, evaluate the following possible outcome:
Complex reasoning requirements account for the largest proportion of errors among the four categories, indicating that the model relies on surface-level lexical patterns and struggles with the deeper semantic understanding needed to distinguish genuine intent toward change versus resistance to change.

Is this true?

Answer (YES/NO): YES